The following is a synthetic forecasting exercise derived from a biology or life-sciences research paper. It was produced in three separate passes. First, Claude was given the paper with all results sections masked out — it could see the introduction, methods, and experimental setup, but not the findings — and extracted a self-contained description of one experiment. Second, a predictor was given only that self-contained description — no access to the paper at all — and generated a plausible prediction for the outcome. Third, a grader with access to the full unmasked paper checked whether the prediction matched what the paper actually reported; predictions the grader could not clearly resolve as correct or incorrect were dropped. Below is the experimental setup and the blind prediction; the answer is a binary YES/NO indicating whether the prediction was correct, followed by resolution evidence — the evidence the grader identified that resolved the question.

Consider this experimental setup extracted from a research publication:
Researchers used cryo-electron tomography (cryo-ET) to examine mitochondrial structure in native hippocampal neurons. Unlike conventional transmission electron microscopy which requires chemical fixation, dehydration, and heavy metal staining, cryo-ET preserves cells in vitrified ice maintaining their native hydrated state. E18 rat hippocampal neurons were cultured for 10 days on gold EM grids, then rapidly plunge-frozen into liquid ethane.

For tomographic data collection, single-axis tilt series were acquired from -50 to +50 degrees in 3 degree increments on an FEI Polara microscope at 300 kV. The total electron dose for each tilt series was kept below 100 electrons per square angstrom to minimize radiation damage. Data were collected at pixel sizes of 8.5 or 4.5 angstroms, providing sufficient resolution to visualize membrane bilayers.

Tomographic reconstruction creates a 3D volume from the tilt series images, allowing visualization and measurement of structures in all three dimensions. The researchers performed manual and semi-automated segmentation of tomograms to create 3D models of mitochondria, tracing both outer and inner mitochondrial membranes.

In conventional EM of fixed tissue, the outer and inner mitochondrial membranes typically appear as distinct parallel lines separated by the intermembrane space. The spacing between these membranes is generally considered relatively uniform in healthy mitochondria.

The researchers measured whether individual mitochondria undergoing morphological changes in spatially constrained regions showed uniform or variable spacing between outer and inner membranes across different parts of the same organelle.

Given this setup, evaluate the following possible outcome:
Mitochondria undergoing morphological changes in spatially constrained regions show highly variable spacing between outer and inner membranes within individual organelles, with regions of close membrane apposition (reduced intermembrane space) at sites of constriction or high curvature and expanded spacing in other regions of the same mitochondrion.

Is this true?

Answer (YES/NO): NO